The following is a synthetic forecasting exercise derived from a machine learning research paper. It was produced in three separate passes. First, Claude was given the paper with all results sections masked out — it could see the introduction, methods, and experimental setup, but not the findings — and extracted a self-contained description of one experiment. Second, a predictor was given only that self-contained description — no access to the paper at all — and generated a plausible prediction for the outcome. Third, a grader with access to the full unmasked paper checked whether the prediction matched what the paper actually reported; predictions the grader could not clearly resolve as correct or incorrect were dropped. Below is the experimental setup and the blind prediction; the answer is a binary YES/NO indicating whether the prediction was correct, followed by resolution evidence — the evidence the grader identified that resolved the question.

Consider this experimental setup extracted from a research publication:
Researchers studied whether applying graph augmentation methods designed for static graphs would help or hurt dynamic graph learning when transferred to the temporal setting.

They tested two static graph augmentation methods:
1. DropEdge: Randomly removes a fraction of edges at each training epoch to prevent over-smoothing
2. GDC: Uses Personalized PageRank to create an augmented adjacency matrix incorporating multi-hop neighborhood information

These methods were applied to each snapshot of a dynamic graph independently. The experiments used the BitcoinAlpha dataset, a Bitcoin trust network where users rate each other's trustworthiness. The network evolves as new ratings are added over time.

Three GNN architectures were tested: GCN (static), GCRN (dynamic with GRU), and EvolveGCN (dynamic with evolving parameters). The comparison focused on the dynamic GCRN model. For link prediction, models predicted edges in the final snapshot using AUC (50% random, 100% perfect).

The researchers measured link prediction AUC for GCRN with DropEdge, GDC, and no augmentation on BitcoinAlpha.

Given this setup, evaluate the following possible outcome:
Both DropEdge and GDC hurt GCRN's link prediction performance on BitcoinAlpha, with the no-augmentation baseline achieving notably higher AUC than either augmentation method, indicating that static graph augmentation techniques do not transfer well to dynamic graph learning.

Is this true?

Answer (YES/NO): YES